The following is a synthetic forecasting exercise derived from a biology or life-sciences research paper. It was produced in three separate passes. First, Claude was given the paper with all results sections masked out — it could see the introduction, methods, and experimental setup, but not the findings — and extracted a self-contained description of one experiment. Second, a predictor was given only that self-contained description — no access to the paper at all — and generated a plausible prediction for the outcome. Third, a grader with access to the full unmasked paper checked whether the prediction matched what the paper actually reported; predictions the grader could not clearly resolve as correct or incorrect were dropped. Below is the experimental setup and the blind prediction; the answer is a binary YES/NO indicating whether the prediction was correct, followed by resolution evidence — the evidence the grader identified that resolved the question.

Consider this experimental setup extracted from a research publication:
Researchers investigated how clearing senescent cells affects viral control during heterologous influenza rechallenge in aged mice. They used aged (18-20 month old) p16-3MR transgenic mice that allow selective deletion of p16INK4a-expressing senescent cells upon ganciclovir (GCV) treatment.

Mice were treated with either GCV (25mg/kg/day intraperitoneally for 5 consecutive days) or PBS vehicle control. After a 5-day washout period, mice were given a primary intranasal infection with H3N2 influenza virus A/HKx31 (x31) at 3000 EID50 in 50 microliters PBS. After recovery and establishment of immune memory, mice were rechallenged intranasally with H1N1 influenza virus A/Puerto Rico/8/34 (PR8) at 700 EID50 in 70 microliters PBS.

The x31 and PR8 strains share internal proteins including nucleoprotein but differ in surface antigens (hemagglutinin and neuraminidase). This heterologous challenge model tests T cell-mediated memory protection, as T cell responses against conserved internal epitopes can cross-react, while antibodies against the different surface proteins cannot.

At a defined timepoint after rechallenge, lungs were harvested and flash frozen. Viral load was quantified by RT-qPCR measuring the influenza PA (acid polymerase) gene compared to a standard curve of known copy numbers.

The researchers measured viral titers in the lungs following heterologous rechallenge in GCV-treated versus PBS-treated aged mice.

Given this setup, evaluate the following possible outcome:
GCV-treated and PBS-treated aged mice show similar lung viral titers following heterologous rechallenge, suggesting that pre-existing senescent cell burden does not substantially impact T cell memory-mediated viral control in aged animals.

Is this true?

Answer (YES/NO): NO